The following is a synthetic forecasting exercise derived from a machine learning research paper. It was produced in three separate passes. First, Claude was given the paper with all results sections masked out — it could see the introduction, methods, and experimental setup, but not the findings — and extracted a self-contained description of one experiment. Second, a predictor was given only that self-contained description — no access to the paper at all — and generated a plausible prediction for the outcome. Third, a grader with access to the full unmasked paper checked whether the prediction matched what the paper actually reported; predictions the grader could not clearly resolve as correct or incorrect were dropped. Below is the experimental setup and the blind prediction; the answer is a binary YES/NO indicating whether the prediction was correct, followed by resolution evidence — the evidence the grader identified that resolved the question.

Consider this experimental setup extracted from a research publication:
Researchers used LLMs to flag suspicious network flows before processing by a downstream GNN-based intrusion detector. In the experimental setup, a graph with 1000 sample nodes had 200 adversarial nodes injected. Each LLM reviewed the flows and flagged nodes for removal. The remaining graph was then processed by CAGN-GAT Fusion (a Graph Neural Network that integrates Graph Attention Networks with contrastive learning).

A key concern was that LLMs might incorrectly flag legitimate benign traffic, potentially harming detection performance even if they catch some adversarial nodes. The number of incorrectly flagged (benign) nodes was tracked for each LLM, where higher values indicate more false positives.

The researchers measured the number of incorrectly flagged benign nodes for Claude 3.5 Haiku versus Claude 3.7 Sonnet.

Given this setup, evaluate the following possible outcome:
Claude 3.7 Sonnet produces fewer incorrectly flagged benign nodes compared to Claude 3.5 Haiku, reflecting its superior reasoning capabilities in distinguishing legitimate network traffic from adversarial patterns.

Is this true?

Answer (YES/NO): YES